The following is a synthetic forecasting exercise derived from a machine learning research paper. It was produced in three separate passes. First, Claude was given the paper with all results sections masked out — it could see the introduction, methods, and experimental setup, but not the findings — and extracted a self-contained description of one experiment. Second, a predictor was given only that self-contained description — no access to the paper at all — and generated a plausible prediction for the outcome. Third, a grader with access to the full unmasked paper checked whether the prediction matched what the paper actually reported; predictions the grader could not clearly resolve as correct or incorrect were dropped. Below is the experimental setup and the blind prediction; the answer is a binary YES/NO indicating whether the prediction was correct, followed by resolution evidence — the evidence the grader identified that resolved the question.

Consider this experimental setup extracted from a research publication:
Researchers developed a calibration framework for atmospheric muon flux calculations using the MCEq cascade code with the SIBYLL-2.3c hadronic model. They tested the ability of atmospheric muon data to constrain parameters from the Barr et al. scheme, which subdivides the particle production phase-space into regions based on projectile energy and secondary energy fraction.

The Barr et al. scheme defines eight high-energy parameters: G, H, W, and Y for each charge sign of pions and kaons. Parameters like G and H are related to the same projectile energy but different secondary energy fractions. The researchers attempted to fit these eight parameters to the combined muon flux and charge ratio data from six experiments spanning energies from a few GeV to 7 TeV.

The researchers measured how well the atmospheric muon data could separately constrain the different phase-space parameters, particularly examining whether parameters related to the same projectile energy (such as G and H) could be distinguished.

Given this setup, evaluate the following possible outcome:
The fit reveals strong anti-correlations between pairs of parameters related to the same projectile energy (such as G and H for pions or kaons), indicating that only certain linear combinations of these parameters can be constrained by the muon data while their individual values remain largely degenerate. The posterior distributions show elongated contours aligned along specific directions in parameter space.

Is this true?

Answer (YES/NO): NO